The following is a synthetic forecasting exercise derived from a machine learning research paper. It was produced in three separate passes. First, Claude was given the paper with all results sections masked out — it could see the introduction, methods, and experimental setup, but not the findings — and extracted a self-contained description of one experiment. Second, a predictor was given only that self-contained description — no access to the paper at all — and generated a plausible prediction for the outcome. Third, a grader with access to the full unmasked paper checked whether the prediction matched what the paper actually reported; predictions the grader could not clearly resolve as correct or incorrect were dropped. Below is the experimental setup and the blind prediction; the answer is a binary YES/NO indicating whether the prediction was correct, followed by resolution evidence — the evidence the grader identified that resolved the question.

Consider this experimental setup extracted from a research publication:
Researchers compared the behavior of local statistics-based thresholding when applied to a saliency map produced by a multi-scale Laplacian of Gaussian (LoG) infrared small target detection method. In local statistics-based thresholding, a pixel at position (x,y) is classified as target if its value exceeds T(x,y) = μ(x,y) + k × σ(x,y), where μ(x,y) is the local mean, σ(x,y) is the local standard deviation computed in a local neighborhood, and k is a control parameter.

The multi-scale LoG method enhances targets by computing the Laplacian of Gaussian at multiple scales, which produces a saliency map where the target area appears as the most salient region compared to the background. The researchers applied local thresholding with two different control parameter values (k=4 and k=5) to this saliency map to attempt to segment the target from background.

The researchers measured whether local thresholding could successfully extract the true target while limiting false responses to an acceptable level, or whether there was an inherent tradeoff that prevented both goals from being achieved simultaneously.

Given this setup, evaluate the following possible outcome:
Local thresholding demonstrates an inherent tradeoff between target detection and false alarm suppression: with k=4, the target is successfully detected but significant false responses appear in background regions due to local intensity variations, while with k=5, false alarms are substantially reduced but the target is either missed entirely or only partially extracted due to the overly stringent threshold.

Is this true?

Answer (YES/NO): NO